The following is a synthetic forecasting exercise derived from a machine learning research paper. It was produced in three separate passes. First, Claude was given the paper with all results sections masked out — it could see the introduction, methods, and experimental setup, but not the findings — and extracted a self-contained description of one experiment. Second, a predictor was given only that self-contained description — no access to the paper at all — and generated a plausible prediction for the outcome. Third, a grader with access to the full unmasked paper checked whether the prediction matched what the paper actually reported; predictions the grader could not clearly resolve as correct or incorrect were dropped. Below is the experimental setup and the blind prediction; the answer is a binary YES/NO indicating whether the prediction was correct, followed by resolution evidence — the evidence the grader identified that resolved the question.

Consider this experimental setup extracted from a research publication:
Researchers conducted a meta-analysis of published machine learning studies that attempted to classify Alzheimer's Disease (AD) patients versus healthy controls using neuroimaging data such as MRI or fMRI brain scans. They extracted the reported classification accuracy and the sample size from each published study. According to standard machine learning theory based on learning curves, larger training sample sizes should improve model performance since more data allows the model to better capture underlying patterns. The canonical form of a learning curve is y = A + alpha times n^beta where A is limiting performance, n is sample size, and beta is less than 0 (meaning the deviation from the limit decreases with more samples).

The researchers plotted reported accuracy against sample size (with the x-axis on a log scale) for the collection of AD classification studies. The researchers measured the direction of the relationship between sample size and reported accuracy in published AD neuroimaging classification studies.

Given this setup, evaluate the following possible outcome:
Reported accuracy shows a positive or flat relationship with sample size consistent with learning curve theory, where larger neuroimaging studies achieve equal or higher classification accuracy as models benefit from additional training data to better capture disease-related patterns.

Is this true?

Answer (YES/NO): NO